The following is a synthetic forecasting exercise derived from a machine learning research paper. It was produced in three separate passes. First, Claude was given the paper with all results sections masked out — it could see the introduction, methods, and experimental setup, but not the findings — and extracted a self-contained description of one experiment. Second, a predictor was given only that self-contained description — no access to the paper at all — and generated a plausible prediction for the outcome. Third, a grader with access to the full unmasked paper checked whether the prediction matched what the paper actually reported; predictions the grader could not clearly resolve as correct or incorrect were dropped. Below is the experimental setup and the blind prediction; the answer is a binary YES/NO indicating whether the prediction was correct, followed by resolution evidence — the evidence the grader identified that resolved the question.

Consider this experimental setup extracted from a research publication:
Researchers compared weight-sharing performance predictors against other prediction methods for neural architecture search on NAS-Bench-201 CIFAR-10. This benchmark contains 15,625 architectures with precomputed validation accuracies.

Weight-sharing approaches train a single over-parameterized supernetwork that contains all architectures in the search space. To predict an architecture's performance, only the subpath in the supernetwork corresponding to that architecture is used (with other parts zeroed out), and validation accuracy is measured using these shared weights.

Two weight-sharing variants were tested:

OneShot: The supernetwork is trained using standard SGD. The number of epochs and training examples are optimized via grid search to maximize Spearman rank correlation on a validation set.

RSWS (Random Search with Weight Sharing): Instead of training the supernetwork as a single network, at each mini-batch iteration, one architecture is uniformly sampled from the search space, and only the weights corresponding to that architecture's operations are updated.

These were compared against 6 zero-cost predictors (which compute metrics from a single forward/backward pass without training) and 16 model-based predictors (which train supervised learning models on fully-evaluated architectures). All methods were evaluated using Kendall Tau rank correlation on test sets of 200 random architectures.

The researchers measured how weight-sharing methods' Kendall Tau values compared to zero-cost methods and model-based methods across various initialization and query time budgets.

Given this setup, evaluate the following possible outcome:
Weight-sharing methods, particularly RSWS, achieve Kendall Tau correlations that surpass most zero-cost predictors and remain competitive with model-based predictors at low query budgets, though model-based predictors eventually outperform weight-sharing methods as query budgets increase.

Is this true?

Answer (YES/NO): NO